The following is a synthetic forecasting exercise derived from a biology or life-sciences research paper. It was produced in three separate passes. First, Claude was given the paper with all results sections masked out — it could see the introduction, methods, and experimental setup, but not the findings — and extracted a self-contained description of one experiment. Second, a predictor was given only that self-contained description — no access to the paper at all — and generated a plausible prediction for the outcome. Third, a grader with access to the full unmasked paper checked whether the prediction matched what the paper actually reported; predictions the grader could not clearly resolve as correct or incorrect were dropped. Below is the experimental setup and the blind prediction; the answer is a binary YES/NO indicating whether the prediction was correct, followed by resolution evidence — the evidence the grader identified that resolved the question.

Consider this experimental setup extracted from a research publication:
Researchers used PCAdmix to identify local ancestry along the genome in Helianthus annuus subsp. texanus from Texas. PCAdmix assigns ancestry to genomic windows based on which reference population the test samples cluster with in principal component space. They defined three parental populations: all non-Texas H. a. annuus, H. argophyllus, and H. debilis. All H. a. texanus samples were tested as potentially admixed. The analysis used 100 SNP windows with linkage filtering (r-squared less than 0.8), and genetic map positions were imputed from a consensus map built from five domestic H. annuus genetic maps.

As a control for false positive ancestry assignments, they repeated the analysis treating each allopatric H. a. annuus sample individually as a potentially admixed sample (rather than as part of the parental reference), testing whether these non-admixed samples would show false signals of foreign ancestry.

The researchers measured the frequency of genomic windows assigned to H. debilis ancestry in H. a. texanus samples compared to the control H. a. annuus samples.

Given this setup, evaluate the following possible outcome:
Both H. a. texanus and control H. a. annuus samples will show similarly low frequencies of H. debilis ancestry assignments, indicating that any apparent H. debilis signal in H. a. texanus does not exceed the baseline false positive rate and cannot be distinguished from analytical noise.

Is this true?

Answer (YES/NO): NO